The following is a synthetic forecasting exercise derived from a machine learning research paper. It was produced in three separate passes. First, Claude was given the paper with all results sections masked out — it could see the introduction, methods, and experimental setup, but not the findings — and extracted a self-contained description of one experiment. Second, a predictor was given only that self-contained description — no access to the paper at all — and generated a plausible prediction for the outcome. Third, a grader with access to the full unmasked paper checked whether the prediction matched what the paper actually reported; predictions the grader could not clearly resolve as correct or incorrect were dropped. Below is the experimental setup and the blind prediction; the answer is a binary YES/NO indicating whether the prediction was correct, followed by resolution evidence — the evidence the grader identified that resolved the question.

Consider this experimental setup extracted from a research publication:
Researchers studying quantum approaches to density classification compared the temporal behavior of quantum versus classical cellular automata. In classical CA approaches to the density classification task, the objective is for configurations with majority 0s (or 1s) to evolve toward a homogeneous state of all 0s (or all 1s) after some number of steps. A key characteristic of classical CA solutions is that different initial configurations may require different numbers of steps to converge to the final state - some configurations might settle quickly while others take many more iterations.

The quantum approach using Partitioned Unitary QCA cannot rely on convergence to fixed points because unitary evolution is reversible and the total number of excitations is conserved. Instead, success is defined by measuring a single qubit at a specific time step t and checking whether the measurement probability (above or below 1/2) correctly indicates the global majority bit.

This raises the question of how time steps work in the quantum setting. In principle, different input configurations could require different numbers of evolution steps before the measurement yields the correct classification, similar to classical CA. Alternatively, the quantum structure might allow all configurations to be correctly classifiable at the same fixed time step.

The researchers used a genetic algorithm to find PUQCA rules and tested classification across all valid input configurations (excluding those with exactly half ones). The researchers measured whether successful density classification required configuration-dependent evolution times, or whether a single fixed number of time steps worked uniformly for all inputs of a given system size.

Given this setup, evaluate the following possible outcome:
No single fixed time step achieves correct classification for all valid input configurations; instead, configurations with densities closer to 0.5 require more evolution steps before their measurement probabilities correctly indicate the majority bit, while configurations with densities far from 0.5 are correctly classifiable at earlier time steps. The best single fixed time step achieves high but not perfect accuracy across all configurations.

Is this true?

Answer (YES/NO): NO